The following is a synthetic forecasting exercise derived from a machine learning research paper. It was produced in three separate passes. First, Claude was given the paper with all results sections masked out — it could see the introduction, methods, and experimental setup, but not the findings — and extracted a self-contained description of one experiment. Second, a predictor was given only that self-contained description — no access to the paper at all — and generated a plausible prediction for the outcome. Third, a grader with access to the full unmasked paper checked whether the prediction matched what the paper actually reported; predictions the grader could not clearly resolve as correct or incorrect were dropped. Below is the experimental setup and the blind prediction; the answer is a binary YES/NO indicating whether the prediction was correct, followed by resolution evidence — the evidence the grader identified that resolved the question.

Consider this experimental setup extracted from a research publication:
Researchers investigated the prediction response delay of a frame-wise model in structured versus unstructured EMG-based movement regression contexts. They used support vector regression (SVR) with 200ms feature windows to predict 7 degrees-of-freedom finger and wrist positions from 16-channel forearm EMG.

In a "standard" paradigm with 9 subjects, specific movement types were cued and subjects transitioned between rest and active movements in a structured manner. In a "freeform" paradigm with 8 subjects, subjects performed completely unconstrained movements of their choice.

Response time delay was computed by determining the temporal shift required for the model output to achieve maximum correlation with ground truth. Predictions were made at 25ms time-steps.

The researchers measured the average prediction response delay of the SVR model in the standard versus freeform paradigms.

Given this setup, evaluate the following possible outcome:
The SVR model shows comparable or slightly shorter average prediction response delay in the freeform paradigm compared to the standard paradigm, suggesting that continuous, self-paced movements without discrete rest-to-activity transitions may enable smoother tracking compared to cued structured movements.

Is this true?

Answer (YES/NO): NO